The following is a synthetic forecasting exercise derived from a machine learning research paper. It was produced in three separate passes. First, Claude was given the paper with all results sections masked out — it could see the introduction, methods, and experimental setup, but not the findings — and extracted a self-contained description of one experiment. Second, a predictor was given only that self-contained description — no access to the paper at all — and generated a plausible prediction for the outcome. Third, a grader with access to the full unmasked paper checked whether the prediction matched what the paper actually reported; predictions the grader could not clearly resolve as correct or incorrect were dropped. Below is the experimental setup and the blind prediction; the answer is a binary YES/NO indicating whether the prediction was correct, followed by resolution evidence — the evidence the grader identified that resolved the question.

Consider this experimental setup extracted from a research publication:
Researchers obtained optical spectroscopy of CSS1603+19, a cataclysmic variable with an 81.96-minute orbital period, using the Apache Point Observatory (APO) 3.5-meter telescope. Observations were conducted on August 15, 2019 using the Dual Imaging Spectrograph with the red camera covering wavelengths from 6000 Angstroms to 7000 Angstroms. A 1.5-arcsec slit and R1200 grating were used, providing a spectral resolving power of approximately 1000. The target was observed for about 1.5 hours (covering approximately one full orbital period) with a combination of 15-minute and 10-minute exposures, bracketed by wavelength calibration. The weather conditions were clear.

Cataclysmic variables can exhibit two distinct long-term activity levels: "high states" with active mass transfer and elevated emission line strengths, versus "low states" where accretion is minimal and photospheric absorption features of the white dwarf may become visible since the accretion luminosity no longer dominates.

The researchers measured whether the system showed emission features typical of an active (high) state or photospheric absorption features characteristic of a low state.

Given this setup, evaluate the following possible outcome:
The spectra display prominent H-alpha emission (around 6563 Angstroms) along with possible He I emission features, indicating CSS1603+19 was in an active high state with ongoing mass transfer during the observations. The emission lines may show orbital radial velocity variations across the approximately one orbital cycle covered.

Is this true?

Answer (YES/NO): YES